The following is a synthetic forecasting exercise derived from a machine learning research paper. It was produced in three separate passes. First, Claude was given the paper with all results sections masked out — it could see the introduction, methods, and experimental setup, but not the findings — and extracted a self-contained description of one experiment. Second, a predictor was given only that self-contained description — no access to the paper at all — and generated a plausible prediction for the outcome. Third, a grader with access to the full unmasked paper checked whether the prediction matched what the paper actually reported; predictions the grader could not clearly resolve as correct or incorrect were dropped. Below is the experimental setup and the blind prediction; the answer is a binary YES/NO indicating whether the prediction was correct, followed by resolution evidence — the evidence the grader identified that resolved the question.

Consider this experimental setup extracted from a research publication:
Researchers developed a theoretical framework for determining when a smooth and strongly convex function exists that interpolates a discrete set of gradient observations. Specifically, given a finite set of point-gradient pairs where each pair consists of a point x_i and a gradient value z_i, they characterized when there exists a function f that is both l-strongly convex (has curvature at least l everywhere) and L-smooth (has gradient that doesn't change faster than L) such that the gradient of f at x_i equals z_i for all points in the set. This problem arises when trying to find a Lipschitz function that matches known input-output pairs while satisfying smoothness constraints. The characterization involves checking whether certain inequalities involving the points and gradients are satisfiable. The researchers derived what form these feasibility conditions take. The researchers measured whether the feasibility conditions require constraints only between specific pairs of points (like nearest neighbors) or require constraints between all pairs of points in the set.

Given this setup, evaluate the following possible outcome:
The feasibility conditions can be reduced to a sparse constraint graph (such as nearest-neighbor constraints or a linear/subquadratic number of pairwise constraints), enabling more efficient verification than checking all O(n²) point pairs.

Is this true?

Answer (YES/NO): YES